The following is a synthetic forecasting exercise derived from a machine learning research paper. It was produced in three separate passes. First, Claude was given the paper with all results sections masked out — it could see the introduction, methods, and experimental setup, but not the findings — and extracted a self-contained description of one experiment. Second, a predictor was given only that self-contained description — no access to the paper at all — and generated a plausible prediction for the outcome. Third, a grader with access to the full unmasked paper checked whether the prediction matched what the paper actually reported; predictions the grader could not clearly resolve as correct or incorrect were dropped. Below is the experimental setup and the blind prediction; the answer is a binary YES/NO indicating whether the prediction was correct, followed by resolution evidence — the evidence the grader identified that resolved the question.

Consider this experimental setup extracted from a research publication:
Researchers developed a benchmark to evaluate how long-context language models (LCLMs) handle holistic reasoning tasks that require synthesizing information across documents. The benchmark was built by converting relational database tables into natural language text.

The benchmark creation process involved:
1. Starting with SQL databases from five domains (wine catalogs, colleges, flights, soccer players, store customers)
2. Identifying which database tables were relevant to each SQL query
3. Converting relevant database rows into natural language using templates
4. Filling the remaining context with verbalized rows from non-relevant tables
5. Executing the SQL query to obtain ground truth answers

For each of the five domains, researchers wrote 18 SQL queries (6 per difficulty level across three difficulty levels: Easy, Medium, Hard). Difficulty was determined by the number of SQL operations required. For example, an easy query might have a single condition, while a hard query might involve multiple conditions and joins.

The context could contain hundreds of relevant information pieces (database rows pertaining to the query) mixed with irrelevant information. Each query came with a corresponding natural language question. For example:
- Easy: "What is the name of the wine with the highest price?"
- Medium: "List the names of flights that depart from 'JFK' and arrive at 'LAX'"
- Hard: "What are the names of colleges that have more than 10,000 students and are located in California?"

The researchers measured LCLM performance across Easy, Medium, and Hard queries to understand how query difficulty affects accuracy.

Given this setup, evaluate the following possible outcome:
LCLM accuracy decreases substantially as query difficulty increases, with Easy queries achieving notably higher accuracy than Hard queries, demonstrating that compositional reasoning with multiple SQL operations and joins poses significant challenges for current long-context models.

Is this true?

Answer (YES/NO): YES